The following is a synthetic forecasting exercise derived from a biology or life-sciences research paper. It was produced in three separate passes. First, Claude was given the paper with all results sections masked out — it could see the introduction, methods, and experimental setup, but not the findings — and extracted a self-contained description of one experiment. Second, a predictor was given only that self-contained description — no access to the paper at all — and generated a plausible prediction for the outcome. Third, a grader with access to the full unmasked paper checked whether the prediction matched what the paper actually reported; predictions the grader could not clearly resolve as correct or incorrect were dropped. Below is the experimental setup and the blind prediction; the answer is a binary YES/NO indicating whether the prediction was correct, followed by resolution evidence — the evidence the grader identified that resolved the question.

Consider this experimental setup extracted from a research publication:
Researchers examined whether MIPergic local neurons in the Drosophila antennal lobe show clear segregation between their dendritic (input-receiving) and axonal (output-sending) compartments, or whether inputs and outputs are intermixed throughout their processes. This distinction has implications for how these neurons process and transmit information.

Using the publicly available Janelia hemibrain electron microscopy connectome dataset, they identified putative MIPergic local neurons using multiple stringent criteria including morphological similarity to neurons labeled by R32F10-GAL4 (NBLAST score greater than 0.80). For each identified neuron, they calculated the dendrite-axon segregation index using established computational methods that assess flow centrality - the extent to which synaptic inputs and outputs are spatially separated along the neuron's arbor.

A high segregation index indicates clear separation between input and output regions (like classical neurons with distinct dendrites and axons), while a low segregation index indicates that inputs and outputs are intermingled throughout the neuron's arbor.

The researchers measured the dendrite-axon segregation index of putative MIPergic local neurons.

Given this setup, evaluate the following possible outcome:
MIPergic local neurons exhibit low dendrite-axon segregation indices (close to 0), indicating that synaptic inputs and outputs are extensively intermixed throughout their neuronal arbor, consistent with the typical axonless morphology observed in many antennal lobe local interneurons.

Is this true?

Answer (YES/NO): YES